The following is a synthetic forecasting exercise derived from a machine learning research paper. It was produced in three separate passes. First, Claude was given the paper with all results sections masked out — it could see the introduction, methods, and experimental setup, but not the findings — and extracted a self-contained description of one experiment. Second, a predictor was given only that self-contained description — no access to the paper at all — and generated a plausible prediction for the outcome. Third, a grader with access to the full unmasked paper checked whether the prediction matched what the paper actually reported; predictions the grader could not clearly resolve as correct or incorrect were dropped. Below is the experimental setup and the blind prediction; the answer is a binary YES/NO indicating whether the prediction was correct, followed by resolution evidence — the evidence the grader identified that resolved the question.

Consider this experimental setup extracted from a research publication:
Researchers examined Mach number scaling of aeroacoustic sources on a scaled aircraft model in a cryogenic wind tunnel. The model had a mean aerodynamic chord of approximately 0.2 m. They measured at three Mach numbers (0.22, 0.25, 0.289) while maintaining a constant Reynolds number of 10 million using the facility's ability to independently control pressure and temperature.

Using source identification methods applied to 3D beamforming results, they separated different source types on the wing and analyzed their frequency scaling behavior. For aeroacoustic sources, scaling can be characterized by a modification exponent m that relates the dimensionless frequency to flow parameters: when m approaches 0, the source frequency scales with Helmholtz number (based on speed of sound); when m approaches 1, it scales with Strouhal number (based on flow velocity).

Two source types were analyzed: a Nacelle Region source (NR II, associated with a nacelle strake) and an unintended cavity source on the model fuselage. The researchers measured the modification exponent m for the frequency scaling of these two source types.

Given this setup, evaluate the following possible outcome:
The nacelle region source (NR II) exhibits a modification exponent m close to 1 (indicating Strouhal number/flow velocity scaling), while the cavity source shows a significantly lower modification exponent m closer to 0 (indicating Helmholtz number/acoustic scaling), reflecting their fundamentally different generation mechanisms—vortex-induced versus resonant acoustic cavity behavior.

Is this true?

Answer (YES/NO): YES